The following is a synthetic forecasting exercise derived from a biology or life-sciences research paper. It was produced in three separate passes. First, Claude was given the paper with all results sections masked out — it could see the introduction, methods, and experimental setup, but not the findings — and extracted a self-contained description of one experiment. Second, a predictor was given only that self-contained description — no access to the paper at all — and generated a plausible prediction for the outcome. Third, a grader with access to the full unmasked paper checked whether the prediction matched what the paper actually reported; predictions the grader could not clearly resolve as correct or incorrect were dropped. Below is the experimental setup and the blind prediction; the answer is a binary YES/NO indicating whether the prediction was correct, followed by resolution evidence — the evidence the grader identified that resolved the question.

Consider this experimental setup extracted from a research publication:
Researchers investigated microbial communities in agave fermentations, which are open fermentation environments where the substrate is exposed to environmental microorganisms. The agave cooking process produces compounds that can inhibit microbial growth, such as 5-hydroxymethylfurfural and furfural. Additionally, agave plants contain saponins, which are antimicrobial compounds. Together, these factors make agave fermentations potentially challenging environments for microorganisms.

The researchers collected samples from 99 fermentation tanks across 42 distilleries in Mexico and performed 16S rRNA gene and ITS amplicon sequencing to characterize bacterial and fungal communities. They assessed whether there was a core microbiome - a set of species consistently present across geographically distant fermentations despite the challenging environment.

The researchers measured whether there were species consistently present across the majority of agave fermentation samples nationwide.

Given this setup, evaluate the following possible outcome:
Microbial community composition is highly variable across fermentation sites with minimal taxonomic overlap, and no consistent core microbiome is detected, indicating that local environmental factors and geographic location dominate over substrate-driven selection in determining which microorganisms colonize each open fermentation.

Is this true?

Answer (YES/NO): NO